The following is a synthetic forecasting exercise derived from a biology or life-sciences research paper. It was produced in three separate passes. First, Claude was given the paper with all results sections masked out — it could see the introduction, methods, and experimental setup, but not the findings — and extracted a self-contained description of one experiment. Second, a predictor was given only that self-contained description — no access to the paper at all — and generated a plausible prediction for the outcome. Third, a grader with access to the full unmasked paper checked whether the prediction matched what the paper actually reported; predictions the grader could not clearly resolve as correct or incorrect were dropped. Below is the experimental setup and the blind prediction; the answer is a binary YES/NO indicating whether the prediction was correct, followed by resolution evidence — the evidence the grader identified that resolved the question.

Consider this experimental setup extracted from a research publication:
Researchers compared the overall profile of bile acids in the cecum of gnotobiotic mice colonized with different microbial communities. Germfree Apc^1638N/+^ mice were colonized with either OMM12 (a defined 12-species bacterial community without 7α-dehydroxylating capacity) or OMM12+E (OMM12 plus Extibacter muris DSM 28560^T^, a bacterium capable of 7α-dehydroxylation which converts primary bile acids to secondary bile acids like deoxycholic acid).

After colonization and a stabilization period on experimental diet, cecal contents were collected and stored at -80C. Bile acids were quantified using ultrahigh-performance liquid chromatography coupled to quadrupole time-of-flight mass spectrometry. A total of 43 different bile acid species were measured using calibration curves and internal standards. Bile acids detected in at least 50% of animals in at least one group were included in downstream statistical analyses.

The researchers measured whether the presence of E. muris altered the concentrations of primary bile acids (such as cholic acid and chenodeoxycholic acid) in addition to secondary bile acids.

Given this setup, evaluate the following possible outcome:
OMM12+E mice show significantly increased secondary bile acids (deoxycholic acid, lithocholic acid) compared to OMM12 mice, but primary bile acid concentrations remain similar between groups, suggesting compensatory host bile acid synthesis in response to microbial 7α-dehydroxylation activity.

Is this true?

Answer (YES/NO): NO